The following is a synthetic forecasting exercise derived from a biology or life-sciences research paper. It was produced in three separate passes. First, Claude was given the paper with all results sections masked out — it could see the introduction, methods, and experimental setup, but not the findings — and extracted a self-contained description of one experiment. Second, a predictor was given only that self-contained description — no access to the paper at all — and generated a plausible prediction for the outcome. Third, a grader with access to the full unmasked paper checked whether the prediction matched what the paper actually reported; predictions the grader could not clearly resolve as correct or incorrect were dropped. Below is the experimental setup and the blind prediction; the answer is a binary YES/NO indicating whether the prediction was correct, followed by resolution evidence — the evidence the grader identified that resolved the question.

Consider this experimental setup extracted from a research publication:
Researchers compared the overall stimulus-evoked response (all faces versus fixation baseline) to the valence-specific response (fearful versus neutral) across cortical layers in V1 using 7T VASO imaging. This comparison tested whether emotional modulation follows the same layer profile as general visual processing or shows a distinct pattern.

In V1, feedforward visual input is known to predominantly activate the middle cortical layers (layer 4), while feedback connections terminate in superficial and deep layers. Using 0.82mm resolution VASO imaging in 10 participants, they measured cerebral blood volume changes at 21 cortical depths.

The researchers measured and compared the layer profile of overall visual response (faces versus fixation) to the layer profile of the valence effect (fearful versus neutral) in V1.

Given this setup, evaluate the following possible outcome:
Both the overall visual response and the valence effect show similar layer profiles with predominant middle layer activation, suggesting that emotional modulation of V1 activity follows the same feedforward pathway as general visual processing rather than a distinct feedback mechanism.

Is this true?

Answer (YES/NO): NO